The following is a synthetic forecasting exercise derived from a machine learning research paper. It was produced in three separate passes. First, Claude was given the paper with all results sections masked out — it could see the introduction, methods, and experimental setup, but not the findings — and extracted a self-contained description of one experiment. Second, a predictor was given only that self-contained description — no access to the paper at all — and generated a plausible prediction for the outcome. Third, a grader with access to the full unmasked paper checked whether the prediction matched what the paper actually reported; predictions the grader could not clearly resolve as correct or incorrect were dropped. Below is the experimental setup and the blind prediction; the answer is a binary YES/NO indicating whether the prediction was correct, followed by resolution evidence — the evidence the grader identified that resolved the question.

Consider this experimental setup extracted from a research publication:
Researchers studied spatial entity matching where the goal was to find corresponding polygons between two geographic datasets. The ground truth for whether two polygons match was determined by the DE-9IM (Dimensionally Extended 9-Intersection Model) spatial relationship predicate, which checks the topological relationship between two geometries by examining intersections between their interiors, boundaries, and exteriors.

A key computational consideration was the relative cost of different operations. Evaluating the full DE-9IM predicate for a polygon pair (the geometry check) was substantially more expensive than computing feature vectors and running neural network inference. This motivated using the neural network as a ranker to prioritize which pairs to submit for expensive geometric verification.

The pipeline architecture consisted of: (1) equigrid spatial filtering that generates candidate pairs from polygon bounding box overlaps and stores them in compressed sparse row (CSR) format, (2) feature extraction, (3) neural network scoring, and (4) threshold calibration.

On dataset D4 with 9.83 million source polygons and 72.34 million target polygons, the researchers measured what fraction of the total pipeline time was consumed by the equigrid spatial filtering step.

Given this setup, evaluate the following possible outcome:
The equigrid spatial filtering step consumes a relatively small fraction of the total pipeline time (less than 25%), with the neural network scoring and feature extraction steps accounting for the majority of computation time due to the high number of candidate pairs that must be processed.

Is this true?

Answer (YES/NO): NO